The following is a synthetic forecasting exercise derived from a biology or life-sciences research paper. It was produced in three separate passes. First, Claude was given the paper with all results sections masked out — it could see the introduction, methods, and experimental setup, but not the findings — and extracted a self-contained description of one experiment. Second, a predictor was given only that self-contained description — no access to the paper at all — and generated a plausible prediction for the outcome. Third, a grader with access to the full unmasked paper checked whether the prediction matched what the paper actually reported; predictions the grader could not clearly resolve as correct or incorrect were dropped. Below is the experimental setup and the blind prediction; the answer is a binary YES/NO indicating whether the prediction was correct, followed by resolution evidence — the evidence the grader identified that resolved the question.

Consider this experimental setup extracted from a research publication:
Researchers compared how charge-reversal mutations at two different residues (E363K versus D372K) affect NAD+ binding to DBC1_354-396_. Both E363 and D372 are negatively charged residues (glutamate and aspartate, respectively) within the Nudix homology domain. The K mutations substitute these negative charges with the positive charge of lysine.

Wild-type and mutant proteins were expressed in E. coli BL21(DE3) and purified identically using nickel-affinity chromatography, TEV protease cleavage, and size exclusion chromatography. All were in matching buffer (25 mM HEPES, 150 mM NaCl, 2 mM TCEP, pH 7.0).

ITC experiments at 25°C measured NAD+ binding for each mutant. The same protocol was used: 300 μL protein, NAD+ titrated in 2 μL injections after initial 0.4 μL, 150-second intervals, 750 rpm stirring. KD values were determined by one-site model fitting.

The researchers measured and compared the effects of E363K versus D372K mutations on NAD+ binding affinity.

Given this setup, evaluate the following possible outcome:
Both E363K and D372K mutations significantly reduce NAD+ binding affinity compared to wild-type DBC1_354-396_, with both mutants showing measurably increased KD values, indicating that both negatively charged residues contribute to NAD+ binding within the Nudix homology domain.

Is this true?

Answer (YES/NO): NO